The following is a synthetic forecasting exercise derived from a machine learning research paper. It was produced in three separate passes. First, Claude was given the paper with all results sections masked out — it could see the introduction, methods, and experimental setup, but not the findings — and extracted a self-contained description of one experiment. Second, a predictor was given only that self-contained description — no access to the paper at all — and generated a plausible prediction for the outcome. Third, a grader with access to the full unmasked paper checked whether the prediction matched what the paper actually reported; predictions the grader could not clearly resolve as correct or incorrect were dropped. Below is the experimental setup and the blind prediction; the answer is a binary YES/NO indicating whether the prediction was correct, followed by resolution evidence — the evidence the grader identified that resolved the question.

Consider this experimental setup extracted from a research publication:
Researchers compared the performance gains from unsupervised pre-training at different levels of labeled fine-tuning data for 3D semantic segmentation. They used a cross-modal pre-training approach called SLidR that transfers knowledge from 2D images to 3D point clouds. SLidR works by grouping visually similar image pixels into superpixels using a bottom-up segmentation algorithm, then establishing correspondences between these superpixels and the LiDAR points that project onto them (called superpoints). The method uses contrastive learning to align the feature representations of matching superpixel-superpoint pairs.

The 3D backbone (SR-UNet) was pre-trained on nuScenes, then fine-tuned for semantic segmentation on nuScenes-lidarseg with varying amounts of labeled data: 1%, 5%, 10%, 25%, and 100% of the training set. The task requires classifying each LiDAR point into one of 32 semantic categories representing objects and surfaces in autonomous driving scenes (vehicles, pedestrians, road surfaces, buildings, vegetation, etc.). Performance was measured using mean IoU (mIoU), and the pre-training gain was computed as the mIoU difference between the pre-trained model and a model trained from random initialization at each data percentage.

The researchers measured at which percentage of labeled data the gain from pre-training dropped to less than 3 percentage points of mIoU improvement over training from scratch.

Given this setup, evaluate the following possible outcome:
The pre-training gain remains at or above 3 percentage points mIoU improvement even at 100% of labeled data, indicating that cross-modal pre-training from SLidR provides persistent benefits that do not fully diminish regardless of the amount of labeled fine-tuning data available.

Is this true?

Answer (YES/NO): NO